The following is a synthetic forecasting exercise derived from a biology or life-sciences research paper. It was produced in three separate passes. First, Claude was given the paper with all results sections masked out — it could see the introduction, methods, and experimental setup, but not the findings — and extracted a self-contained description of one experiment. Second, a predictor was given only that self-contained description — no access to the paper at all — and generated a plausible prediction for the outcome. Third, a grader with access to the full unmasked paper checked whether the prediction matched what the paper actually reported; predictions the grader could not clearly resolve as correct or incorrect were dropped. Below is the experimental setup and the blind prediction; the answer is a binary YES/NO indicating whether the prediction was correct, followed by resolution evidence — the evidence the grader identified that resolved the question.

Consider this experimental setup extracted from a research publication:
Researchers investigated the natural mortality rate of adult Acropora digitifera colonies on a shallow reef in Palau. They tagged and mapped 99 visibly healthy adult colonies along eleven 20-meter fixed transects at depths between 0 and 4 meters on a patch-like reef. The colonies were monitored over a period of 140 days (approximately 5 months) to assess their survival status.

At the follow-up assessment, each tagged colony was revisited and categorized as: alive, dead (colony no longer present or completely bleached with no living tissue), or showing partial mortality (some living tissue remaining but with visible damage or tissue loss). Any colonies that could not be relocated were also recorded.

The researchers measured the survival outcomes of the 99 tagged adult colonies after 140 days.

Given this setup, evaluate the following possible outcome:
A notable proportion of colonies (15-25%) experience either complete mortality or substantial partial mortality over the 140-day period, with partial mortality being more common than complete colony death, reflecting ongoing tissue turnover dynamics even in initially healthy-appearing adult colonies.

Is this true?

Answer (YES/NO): NO